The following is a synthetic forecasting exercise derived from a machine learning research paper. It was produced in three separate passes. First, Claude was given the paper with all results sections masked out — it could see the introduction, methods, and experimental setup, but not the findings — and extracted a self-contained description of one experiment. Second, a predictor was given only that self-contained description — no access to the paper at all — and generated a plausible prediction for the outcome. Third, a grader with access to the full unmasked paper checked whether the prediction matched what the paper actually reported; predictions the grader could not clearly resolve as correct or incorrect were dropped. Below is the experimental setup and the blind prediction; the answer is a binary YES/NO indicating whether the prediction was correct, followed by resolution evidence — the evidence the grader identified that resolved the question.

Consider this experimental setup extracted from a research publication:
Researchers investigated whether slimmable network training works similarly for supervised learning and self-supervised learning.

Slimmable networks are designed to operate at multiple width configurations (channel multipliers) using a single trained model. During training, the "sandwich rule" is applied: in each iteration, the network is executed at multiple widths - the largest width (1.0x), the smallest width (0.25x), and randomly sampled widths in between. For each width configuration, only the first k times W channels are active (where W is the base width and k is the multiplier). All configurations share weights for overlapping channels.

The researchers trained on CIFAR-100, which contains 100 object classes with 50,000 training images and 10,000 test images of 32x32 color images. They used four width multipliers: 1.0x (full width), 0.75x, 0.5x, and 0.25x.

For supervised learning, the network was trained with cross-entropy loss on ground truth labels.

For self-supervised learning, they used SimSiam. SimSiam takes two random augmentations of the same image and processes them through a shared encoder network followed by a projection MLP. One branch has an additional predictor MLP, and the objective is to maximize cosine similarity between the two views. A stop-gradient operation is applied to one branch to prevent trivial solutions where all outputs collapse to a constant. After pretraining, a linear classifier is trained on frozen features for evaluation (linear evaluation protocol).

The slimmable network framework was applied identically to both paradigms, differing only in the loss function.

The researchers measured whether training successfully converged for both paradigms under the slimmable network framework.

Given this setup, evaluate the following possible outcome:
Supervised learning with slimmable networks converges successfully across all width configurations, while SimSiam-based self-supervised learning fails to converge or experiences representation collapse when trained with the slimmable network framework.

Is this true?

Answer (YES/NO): YES